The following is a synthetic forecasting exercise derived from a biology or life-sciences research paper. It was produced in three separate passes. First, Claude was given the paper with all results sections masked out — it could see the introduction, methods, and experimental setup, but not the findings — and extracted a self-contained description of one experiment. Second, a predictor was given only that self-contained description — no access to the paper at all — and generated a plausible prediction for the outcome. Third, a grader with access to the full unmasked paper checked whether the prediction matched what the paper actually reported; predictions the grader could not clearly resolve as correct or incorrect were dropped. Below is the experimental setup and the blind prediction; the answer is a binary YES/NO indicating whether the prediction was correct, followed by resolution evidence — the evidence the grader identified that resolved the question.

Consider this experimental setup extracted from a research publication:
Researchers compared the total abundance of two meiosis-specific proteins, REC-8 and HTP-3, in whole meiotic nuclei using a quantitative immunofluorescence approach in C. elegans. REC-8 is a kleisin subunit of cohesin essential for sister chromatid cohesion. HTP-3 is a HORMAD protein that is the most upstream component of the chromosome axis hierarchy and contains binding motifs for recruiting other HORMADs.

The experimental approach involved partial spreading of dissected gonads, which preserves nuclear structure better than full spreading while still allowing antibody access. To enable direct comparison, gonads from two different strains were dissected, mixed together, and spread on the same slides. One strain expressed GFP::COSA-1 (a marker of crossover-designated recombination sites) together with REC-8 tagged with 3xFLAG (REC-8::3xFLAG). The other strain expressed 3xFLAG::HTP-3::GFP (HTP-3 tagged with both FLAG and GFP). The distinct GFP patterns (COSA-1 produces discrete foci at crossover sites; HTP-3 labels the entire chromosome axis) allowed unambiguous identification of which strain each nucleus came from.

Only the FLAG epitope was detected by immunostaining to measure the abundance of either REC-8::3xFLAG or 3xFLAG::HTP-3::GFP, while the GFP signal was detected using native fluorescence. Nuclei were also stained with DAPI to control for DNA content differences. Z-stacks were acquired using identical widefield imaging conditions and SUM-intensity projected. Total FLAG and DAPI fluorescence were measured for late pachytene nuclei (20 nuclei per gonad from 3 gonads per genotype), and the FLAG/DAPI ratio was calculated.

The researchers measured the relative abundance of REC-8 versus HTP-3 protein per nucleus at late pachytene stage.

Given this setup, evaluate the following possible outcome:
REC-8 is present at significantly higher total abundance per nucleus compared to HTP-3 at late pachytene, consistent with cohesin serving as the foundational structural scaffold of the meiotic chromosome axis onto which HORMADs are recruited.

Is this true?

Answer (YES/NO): NO